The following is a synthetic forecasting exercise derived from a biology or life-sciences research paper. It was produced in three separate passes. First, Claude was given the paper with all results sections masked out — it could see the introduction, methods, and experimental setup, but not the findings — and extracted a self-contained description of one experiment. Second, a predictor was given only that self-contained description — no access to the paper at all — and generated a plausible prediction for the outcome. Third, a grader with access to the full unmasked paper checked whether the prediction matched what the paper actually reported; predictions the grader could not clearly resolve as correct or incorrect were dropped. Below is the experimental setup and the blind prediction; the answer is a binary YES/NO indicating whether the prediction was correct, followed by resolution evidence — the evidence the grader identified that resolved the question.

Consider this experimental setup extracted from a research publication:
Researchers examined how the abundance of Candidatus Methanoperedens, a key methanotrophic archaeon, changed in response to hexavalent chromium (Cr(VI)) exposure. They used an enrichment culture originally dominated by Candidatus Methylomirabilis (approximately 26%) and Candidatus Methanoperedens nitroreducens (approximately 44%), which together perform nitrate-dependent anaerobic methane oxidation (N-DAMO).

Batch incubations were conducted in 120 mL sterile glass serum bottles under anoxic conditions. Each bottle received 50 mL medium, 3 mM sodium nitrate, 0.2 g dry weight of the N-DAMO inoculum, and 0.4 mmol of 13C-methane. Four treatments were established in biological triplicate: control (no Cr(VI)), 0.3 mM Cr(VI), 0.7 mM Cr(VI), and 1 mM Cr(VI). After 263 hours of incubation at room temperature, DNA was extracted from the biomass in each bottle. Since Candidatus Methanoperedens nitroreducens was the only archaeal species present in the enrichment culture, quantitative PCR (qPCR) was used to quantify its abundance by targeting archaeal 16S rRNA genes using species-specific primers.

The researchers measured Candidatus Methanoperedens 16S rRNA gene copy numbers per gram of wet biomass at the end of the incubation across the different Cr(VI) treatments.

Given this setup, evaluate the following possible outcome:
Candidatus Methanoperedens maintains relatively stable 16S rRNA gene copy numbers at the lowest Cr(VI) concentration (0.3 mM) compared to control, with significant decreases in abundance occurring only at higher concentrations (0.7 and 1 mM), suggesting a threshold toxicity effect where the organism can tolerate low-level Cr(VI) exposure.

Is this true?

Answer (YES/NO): NO